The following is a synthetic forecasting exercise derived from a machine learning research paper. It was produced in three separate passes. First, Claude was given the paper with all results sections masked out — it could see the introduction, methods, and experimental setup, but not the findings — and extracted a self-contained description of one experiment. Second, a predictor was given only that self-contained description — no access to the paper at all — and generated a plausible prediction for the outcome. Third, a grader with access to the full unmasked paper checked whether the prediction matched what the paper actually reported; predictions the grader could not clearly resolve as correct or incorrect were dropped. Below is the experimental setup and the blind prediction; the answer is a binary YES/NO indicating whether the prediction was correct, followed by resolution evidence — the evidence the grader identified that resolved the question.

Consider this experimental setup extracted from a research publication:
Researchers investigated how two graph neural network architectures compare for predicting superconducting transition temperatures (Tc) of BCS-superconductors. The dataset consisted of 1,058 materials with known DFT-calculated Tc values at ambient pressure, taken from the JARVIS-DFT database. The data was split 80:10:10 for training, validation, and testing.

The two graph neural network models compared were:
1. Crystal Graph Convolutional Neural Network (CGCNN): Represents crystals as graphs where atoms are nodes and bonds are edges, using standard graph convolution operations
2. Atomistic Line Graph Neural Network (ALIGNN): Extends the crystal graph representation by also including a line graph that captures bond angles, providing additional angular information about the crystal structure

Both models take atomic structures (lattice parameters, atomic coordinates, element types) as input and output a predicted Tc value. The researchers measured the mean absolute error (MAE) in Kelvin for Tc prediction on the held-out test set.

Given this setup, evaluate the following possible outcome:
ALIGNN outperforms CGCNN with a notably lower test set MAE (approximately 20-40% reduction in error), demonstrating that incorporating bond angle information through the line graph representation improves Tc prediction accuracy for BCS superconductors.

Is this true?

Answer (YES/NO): YES